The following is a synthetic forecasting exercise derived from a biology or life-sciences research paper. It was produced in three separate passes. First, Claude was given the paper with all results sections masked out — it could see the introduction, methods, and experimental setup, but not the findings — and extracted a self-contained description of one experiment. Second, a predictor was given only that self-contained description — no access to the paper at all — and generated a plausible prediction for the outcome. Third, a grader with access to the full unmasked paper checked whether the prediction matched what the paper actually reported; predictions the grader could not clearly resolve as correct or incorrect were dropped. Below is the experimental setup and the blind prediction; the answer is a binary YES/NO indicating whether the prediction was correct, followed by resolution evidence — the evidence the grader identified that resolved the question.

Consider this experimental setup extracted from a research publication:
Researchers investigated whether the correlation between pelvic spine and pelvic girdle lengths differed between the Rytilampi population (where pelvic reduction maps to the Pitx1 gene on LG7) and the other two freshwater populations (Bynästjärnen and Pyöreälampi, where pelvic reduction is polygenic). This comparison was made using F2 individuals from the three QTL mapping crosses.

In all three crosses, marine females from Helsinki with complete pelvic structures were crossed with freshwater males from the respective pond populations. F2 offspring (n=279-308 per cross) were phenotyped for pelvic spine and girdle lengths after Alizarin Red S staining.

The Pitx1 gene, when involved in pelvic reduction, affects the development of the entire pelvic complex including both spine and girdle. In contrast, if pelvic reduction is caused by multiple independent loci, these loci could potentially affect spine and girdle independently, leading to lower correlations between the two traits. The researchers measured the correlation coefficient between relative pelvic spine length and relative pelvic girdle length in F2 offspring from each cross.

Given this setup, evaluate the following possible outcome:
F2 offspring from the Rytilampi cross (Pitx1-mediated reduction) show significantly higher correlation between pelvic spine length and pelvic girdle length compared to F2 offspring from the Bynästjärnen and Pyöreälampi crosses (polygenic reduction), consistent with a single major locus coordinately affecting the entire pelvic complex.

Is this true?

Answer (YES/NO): YES